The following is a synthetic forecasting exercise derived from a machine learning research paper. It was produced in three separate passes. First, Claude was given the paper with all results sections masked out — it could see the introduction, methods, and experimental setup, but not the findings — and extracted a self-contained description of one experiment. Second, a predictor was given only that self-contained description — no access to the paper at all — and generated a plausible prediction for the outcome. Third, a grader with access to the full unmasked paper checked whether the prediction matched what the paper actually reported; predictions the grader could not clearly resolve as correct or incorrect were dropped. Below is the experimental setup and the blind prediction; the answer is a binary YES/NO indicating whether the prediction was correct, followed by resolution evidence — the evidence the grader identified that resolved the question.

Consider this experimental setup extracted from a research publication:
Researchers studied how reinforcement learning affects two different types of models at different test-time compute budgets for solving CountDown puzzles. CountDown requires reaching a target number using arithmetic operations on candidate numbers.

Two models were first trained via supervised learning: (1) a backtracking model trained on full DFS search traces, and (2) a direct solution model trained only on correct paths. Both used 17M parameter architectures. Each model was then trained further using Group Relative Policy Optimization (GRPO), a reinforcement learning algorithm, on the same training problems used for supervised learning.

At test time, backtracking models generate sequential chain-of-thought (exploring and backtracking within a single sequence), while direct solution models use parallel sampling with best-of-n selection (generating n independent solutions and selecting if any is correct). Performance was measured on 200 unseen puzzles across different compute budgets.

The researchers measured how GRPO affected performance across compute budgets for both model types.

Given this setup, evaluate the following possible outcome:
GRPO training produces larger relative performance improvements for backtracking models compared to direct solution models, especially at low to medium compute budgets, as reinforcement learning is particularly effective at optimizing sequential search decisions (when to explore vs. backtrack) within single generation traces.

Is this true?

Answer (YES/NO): NO